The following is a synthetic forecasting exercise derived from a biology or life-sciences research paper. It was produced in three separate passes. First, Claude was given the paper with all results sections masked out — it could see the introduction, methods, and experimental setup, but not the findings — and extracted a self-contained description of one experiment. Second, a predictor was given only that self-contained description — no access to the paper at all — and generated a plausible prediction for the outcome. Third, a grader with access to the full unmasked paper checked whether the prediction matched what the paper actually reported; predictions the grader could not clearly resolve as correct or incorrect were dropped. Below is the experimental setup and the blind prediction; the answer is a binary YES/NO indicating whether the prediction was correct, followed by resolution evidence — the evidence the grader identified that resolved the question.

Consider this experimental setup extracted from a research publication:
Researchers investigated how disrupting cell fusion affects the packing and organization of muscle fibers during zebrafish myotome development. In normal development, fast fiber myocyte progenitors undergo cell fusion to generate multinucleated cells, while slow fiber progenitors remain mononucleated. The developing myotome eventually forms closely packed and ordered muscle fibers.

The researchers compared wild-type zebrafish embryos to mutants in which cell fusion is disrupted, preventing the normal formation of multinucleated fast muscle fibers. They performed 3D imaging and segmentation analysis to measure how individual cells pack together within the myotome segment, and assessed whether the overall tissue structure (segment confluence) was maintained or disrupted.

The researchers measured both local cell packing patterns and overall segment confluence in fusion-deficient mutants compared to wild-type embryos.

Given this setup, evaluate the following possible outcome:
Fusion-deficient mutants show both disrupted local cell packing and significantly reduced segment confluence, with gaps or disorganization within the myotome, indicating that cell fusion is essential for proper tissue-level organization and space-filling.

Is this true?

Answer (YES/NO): NO